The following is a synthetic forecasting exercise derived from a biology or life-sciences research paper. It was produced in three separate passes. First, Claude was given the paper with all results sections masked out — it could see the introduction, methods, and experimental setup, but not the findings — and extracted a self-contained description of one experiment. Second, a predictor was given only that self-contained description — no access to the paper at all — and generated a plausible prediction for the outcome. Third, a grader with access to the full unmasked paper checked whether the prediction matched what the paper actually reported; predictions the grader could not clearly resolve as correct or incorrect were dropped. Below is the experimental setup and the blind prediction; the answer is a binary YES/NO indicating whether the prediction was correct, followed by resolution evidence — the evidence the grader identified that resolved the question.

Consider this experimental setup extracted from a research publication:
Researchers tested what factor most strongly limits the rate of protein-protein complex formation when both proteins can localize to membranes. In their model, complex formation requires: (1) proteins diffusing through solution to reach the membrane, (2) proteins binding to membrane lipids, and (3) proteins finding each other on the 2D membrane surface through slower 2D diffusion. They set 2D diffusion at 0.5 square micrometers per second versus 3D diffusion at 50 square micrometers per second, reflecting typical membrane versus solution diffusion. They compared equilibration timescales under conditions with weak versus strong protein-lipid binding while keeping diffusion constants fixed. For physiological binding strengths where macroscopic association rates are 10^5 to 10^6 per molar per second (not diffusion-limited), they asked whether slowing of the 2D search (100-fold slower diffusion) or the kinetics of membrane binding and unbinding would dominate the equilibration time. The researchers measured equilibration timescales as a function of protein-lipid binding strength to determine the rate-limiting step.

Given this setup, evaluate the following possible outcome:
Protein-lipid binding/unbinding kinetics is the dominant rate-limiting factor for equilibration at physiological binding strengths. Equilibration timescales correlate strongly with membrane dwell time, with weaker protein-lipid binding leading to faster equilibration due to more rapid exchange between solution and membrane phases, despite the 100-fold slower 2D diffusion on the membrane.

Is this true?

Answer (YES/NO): NO